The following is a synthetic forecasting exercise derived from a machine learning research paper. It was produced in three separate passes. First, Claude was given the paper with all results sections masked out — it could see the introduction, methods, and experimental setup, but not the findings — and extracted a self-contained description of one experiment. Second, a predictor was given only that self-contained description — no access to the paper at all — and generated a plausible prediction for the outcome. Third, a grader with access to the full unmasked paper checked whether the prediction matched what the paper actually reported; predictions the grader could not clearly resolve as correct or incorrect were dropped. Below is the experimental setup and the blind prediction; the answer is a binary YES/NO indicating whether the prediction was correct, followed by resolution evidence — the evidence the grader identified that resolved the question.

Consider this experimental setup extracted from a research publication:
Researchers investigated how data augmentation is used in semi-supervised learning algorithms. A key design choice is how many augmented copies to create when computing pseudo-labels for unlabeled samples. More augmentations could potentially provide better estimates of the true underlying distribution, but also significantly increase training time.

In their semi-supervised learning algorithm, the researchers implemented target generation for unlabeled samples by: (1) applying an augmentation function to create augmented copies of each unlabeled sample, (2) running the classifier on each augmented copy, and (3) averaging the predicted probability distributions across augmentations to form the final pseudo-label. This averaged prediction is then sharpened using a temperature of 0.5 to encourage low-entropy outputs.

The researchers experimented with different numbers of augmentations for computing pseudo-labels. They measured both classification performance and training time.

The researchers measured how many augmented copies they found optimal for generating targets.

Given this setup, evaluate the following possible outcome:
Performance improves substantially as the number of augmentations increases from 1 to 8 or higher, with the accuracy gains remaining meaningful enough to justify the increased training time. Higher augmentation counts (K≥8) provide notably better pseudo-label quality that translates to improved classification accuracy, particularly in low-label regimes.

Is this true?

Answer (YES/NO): NO